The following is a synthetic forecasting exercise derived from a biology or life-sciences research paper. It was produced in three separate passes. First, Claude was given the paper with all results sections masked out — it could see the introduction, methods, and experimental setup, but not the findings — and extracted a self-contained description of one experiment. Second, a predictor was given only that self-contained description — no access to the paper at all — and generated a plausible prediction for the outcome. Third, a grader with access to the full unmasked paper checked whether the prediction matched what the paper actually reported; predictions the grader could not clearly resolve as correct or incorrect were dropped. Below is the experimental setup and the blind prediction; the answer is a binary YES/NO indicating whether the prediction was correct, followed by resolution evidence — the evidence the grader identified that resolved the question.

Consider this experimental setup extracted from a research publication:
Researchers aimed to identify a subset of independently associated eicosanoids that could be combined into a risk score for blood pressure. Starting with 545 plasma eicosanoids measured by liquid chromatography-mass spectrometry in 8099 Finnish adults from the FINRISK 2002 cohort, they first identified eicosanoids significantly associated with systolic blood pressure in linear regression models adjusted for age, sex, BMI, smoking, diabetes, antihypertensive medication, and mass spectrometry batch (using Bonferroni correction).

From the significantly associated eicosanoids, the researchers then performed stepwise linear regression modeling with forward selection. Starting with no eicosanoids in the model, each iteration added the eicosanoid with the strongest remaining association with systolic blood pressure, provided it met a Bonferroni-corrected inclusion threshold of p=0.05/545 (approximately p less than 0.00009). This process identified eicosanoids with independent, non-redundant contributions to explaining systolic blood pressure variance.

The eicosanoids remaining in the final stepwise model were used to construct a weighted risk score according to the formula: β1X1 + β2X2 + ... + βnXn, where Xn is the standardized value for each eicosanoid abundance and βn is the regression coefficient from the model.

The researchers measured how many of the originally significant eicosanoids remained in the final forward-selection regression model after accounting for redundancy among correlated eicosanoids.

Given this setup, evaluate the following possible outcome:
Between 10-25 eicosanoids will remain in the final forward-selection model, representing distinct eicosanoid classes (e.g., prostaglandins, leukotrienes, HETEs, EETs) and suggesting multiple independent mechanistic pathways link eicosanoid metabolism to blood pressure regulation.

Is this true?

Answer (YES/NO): NO